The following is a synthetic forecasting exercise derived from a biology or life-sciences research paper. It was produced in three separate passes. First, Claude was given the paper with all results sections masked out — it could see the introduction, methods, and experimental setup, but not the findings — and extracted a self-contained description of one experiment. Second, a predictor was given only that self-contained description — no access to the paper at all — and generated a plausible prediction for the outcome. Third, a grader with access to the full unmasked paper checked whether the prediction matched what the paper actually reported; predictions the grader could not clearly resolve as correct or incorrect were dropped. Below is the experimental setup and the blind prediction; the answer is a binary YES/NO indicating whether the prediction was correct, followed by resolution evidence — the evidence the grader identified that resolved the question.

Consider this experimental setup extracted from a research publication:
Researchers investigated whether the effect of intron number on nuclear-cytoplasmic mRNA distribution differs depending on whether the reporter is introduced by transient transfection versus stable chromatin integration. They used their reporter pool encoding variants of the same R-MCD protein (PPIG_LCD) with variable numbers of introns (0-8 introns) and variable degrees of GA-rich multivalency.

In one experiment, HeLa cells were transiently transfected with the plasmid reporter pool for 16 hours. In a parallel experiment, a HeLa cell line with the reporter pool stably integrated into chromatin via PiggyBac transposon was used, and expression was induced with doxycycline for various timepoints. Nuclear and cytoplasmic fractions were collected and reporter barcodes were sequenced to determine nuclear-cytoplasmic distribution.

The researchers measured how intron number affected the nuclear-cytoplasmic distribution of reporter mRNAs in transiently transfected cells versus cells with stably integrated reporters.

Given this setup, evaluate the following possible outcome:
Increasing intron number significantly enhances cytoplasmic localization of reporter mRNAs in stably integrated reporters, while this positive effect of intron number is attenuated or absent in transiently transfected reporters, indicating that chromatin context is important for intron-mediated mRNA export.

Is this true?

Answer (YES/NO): YES